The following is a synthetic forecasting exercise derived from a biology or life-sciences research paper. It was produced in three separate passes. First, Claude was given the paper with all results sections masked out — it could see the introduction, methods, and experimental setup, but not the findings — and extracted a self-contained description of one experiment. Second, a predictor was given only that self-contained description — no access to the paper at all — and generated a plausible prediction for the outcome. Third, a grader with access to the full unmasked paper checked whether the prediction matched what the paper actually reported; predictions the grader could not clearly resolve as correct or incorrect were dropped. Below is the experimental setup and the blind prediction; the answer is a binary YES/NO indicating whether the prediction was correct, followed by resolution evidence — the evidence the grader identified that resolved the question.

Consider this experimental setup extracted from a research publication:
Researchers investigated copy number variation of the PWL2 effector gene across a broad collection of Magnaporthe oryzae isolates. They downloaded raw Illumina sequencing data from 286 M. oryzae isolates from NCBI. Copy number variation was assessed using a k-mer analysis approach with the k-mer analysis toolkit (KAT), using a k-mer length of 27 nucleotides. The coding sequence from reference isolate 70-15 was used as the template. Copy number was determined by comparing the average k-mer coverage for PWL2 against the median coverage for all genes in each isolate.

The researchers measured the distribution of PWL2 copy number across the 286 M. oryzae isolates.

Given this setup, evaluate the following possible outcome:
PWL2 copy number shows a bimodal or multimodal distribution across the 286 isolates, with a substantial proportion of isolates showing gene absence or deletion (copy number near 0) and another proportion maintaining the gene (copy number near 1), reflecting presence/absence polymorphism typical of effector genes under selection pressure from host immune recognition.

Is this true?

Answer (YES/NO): NO